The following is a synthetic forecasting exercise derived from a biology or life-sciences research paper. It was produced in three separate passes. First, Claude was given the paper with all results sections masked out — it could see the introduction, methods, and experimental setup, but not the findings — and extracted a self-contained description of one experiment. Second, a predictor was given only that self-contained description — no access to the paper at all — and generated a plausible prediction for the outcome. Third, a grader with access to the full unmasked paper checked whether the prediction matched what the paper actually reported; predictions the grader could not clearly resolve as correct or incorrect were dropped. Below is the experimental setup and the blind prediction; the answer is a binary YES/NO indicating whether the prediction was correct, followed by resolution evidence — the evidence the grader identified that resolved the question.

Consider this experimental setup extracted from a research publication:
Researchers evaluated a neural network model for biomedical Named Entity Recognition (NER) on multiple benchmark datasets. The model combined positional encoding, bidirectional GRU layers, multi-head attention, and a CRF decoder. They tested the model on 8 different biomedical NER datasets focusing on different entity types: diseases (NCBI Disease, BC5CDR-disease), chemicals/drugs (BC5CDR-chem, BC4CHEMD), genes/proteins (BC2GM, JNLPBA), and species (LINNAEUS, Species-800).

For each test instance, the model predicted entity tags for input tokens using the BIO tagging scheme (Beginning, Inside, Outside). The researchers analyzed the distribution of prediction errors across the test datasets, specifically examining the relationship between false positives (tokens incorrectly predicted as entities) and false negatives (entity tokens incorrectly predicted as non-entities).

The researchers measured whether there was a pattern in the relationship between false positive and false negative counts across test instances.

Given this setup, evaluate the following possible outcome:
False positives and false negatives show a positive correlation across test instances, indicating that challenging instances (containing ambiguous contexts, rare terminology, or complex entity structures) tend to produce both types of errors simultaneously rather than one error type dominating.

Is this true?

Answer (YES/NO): NO